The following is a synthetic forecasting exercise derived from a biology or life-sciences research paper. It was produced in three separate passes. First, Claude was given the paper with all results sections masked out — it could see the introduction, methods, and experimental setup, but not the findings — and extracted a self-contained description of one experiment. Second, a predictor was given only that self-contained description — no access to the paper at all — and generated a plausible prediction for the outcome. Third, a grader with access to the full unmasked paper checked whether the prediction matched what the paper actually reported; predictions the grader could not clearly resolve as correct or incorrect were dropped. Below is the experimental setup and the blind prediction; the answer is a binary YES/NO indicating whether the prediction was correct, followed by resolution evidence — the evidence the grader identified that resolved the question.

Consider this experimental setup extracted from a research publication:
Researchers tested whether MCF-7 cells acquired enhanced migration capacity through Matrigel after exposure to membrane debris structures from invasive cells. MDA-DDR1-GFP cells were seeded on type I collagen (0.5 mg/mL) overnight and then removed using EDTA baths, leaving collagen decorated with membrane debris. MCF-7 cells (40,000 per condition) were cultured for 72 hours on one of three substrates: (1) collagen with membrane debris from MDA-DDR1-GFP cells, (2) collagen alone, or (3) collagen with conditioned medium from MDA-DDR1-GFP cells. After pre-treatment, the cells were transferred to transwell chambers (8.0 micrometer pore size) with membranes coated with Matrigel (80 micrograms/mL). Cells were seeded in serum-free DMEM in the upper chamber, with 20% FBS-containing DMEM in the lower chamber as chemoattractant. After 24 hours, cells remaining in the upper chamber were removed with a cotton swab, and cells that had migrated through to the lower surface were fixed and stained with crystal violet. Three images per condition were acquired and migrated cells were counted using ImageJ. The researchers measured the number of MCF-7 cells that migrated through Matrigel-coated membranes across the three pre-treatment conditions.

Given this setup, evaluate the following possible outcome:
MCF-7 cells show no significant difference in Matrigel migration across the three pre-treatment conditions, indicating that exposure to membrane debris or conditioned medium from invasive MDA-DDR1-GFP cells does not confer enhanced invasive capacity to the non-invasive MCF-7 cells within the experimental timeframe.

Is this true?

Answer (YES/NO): NO